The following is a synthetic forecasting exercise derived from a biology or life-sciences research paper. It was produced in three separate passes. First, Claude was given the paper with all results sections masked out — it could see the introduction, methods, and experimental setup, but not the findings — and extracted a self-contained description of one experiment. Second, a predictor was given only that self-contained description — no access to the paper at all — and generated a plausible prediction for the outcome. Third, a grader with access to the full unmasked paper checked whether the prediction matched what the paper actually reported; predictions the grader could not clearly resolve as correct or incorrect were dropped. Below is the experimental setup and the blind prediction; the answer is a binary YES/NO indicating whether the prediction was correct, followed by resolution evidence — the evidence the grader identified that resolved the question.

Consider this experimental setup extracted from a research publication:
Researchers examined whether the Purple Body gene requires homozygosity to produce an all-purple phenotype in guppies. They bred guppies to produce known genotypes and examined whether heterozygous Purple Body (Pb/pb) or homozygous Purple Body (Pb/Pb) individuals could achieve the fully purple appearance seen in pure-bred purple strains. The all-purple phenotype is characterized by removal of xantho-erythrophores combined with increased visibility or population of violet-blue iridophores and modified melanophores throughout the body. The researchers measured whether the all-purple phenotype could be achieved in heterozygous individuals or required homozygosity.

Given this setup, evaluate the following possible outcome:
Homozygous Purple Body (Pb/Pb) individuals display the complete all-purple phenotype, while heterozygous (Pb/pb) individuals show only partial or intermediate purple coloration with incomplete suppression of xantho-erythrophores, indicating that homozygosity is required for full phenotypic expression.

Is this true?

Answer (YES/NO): YES